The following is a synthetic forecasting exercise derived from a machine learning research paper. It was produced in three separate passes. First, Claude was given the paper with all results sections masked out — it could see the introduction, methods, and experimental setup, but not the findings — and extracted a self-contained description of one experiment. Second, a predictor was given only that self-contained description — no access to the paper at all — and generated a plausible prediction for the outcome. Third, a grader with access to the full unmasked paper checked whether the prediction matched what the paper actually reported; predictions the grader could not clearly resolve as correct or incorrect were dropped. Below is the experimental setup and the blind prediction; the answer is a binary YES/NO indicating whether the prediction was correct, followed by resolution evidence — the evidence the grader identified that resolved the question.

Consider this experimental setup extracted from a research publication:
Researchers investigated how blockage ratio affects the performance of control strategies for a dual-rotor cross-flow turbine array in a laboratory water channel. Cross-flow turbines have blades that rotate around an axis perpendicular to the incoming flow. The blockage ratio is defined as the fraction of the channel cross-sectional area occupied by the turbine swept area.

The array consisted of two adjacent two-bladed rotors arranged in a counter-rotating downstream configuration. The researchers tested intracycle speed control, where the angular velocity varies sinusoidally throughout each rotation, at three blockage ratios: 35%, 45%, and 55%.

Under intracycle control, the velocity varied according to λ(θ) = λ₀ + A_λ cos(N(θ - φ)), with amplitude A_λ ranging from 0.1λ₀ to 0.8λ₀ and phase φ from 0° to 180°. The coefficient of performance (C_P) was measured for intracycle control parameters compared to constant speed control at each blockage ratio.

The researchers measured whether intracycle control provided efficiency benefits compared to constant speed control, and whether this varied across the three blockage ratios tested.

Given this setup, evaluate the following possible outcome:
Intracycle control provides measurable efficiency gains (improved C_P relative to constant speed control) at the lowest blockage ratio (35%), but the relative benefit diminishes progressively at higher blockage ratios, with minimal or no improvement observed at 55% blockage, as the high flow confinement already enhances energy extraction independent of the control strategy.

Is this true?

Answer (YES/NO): NO